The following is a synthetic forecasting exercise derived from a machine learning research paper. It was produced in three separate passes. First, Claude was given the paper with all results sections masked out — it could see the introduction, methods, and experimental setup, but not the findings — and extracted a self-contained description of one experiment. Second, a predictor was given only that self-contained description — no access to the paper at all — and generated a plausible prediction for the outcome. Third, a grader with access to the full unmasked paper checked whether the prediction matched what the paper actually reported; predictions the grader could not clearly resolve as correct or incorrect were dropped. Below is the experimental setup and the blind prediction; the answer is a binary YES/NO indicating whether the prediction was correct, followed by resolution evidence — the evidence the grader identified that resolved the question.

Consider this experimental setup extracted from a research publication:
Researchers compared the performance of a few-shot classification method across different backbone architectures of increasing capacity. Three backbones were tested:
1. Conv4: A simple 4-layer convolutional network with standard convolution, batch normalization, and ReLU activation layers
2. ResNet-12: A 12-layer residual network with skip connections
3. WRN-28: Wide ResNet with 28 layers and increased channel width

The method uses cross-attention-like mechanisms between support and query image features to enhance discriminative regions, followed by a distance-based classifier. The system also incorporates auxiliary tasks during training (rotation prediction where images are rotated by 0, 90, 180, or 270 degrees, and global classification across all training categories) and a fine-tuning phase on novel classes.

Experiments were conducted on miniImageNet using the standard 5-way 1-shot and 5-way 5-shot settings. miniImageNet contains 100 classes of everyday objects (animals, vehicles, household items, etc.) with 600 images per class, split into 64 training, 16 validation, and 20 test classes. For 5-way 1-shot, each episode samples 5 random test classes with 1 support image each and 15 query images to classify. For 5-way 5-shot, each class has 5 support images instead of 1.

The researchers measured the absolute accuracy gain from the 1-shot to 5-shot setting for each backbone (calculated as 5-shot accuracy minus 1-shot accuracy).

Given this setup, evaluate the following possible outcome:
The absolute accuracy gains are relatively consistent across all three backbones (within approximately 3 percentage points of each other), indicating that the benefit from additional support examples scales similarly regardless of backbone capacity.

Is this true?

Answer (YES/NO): YES